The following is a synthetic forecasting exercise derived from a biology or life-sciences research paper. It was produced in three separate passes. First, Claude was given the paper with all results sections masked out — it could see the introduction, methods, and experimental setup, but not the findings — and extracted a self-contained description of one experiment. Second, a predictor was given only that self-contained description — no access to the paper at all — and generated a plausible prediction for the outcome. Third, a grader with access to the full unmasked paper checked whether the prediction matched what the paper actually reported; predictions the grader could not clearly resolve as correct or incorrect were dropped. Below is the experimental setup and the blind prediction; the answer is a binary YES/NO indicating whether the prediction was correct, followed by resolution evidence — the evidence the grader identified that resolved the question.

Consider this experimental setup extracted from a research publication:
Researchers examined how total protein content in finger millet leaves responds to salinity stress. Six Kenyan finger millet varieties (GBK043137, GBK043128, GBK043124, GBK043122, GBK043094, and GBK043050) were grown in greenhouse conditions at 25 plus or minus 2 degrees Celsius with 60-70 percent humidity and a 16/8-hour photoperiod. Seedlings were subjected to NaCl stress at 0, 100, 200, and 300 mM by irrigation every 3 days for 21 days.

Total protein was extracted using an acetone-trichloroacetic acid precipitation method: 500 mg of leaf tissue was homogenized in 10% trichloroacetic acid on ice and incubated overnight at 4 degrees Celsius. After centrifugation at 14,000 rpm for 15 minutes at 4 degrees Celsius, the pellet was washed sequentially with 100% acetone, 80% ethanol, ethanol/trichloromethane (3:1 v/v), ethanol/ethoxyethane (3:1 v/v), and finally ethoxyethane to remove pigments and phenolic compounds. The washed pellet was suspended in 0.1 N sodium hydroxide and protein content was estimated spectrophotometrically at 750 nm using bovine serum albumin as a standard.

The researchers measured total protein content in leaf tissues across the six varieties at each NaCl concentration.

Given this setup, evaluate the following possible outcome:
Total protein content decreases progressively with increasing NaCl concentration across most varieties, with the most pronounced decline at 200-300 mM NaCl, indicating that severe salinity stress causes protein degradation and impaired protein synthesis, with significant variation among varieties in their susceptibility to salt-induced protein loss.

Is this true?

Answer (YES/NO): YES